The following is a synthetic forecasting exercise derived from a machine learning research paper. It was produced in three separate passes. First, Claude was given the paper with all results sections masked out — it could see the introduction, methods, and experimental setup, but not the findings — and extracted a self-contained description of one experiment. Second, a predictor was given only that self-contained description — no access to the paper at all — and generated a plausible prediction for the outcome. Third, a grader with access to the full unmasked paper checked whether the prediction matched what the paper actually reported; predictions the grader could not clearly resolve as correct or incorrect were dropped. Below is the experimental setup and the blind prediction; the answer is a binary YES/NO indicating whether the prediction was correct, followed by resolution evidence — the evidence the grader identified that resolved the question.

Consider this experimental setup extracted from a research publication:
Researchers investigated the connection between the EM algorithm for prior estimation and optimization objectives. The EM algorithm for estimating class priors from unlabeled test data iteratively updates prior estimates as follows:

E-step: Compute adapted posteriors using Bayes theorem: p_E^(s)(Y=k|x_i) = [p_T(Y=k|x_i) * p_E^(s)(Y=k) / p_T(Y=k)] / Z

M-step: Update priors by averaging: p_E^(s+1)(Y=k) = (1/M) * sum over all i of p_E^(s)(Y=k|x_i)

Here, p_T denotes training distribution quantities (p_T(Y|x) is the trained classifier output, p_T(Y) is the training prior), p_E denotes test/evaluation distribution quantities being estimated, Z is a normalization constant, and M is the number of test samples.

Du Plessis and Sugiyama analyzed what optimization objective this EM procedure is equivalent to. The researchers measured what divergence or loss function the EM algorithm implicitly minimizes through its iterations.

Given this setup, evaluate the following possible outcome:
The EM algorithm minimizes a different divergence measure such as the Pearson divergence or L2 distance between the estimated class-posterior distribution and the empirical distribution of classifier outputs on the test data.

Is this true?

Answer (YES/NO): NO